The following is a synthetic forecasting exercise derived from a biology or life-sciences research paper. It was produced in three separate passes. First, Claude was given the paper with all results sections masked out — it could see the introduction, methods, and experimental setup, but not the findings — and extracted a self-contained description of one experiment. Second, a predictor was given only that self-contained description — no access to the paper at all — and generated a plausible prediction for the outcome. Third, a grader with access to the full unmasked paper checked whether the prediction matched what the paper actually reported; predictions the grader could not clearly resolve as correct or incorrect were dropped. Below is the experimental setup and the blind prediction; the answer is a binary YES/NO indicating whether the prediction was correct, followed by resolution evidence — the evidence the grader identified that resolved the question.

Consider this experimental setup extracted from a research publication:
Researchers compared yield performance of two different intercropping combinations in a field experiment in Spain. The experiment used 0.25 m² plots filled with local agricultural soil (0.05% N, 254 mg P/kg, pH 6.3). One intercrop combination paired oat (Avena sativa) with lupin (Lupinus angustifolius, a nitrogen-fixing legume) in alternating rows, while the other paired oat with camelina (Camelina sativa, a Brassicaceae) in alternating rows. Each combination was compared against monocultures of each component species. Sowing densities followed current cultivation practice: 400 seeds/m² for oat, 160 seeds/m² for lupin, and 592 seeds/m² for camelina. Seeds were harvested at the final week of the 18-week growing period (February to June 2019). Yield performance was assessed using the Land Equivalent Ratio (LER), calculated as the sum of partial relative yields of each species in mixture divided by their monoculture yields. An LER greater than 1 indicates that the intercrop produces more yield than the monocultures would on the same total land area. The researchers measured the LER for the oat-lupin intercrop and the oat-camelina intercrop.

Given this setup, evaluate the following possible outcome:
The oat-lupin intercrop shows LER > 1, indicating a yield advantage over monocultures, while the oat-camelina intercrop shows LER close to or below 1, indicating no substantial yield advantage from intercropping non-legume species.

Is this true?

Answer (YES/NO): NO